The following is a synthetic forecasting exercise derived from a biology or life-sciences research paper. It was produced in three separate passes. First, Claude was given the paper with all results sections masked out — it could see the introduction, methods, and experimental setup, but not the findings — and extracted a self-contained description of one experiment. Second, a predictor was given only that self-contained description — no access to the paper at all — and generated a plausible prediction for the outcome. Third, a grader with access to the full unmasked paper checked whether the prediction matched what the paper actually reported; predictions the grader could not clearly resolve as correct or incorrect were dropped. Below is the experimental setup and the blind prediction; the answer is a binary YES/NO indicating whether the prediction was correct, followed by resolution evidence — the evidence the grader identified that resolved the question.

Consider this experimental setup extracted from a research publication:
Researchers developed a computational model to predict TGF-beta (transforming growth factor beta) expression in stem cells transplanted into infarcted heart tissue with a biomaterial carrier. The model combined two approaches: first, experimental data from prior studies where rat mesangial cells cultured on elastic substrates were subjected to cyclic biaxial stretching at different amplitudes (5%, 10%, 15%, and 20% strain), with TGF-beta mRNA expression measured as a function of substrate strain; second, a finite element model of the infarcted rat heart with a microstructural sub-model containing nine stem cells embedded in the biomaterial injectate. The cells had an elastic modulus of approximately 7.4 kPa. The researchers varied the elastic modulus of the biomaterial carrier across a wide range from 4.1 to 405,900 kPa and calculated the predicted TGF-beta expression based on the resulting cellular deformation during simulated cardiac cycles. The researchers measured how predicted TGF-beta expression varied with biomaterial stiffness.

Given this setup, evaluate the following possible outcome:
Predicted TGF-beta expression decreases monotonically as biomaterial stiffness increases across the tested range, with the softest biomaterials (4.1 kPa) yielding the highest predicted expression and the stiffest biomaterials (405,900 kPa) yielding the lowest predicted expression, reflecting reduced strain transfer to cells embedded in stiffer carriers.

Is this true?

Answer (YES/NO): NO